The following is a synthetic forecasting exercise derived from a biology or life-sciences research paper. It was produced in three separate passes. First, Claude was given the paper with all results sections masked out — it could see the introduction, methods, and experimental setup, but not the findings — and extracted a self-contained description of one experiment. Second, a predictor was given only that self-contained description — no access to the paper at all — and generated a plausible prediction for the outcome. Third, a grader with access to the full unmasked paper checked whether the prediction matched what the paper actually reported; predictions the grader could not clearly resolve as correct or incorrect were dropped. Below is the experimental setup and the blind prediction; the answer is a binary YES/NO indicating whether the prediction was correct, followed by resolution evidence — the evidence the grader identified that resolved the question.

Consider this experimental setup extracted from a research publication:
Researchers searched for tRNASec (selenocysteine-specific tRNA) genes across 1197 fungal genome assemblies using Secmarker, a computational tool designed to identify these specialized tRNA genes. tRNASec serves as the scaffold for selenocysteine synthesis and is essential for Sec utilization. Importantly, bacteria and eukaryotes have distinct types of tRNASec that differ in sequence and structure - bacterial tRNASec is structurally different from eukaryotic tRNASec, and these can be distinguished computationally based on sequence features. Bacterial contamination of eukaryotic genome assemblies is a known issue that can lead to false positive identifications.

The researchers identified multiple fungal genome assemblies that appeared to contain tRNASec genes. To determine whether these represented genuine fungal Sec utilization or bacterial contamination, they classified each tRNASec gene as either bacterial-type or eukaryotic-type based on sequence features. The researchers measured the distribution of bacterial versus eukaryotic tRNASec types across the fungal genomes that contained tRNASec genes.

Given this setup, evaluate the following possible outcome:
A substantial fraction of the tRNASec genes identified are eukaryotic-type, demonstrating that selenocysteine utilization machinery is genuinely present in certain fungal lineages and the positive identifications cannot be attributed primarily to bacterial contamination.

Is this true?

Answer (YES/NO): YES